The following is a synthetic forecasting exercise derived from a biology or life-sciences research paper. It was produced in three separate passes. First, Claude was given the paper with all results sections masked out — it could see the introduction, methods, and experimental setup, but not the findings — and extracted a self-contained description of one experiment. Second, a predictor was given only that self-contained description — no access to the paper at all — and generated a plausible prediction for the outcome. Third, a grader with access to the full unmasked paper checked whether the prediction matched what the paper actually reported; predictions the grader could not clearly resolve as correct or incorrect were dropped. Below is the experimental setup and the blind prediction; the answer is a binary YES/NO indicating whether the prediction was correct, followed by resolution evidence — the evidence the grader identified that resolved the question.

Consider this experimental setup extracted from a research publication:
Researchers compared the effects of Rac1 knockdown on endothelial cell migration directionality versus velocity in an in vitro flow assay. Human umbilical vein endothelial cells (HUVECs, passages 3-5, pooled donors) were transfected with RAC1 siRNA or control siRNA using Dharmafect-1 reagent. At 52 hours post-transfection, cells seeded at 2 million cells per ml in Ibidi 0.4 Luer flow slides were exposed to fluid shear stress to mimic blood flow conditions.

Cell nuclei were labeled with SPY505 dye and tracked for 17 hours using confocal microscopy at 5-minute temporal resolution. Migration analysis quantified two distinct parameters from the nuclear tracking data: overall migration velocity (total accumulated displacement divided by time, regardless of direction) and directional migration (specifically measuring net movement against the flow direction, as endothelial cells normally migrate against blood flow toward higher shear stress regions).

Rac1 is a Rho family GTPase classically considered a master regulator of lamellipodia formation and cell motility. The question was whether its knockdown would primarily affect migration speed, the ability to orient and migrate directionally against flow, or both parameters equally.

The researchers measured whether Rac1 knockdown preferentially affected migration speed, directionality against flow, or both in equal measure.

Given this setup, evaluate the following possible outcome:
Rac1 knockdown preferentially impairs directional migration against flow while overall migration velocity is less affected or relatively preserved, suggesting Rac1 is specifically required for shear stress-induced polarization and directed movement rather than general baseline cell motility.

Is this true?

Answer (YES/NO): NO